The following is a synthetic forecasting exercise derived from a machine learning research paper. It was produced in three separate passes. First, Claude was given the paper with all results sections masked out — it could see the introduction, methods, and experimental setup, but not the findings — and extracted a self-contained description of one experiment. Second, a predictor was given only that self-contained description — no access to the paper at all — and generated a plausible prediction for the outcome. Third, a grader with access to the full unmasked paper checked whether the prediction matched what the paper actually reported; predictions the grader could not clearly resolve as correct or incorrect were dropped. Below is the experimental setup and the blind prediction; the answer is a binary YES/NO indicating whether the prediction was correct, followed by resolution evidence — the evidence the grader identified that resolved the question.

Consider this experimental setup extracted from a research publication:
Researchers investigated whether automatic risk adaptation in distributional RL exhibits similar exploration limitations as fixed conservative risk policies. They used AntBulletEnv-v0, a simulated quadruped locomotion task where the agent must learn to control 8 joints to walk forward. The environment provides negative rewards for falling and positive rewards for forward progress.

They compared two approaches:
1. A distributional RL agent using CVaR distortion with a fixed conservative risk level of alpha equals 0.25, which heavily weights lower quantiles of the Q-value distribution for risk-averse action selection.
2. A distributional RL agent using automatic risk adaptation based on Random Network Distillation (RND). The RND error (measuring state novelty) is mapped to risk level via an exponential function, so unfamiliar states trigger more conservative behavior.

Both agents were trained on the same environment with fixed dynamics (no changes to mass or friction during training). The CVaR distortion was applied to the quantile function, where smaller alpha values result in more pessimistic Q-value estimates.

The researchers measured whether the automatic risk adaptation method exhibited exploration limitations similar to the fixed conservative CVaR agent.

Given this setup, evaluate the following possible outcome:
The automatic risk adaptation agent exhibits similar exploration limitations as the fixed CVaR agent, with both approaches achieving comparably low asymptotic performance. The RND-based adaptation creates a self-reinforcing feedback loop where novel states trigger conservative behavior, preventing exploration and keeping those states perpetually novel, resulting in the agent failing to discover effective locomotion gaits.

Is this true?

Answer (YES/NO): NO